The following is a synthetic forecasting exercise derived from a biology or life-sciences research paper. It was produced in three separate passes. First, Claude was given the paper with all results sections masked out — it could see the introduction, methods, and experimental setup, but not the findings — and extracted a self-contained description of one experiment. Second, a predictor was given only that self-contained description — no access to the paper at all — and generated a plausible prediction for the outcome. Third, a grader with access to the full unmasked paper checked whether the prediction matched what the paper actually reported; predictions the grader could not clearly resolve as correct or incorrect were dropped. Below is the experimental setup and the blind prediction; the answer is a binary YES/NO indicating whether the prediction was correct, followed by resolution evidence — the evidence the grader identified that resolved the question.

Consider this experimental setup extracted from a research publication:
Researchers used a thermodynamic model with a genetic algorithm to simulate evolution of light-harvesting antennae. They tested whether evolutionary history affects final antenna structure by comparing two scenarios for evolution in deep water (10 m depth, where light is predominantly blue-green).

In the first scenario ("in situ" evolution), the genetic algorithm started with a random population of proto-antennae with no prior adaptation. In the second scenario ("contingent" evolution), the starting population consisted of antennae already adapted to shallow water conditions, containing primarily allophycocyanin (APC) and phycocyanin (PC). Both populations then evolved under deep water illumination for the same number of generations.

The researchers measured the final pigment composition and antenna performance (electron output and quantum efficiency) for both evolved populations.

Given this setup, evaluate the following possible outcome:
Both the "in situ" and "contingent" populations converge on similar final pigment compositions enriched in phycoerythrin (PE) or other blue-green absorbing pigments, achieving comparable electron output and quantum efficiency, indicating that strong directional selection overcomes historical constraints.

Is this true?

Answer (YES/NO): NO